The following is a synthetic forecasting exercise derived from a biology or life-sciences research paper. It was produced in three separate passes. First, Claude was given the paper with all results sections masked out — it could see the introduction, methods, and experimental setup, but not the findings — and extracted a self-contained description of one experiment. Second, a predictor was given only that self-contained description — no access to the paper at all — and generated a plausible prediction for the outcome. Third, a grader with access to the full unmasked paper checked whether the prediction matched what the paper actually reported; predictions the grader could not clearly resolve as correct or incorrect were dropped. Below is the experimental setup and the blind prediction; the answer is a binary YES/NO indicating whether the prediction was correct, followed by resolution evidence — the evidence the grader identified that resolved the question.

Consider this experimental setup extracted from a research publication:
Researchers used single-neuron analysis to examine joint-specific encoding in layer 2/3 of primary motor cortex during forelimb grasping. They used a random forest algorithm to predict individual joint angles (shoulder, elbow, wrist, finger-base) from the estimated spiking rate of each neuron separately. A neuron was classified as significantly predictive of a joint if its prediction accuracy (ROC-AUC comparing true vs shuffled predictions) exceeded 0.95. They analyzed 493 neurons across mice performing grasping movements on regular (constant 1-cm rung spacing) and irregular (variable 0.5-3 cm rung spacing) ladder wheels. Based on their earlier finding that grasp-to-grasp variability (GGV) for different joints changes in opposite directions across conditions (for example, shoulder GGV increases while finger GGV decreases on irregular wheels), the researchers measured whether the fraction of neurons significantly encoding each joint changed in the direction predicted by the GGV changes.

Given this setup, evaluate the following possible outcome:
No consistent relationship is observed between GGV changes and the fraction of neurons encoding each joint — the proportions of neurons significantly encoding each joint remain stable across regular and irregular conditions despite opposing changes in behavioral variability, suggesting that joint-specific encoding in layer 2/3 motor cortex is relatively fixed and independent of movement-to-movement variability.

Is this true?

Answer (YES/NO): NO